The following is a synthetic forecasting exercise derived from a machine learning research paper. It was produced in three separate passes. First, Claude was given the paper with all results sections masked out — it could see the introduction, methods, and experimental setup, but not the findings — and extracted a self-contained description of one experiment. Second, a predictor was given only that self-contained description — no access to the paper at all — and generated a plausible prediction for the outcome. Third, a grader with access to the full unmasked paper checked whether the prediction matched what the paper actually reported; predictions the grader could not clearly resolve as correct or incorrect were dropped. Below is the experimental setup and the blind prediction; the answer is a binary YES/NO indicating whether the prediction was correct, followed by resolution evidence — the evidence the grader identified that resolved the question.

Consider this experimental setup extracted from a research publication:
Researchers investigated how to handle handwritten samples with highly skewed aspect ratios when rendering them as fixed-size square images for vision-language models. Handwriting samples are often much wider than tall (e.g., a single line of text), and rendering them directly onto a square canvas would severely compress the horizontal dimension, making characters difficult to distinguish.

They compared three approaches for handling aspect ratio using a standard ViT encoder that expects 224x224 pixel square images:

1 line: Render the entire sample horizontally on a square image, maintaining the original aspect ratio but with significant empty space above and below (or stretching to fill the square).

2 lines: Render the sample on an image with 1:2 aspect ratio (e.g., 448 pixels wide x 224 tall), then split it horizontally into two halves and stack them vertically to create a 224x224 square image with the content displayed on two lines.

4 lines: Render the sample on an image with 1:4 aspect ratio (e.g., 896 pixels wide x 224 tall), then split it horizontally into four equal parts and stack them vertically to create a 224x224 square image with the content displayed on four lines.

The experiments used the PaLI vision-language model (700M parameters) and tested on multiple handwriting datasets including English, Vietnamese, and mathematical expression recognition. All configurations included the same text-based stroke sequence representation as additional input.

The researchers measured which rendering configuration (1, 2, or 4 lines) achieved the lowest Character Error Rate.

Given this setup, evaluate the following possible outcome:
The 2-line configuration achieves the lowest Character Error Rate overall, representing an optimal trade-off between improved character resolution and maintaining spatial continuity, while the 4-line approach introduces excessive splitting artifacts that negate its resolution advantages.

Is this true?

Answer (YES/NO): YES